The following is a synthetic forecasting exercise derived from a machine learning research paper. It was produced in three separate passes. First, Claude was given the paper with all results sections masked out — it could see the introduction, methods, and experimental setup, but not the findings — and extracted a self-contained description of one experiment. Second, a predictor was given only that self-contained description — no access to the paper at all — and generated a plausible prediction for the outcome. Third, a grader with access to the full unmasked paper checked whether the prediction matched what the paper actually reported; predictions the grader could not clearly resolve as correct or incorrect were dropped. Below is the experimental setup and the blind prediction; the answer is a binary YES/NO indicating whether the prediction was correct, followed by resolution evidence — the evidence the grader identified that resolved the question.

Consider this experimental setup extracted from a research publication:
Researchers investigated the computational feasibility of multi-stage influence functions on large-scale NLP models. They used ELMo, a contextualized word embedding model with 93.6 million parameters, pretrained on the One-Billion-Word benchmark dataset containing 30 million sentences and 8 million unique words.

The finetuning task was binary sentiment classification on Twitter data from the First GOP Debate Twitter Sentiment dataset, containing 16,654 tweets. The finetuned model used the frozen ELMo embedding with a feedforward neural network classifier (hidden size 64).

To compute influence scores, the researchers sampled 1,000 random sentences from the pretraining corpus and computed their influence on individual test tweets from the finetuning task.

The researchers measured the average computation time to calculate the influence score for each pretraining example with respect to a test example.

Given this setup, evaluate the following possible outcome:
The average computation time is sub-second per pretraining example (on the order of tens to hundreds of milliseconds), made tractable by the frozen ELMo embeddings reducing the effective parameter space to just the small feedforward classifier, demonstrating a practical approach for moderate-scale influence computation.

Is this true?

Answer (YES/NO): NO